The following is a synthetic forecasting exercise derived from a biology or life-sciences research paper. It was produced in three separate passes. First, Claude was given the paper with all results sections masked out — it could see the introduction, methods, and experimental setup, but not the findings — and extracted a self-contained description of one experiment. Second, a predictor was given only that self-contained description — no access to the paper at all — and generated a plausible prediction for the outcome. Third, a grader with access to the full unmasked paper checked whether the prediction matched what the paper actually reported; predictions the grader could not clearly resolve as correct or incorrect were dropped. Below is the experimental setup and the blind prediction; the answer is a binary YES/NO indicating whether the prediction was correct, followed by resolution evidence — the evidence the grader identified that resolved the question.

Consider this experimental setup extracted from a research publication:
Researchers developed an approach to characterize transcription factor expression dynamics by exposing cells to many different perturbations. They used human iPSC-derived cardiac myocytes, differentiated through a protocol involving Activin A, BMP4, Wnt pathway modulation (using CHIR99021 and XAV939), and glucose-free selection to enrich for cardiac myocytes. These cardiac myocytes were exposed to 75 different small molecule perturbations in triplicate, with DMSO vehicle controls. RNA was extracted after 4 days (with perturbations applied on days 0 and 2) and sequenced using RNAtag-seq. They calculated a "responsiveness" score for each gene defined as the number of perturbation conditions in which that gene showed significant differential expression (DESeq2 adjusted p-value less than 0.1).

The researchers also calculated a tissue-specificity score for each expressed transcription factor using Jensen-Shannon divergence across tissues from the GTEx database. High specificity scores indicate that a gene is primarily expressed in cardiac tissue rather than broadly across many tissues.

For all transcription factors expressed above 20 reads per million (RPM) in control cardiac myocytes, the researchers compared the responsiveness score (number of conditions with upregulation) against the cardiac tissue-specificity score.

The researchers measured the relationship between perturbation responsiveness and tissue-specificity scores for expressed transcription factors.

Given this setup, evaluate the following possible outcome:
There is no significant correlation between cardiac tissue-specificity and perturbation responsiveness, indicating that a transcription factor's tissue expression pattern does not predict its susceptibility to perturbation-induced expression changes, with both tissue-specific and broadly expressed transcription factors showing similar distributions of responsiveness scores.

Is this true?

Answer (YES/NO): YES